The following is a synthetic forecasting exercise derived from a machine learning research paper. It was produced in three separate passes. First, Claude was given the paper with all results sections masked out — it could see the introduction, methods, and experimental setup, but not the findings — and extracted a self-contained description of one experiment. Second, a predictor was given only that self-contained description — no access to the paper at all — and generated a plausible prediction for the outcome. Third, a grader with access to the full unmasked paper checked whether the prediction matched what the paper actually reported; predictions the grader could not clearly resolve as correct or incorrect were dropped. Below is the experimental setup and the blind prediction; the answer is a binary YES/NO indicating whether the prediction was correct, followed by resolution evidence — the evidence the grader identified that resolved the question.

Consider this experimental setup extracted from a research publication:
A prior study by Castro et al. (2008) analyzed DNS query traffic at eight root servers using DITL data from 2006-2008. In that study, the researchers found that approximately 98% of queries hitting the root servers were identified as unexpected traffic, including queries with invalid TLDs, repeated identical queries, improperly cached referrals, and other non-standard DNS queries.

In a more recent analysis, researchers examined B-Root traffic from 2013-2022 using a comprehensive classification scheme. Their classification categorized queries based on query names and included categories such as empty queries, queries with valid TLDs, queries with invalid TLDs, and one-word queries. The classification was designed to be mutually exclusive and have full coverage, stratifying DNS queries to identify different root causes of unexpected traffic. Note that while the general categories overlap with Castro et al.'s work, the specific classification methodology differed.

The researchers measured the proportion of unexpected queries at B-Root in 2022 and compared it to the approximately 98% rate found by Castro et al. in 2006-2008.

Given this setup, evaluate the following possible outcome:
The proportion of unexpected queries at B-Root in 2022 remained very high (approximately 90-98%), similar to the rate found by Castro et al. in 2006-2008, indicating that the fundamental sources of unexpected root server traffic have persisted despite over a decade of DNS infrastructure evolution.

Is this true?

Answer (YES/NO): NO